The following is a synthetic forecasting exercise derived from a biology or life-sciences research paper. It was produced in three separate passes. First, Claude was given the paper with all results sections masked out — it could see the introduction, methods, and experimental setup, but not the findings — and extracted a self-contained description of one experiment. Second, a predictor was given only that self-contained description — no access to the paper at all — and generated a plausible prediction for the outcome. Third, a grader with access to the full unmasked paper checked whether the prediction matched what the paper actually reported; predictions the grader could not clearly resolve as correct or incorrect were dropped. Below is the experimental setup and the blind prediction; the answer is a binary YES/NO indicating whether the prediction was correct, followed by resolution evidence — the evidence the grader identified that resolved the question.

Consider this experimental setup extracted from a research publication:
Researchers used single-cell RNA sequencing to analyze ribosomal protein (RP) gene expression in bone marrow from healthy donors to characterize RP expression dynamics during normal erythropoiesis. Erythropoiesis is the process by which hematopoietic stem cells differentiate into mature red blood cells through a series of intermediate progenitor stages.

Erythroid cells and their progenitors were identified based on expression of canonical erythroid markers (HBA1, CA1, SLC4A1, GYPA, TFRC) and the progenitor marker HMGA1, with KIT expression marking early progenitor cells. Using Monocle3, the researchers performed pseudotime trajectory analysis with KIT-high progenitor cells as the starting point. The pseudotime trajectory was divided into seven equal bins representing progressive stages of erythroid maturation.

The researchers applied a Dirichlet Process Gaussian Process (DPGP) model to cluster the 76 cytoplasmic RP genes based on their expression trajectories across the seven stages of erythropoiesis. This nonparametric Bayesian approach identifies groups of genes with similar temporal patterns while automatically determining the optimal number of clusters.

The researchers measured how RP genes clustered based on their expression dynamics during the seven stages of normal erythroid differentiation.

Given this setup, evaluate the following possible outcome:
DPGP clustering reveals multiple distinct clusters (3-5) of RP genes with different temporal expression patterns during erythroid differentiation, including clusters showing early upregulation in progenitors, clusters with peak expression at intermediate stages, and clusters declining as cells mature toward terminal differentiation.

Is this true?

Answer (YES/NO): NO